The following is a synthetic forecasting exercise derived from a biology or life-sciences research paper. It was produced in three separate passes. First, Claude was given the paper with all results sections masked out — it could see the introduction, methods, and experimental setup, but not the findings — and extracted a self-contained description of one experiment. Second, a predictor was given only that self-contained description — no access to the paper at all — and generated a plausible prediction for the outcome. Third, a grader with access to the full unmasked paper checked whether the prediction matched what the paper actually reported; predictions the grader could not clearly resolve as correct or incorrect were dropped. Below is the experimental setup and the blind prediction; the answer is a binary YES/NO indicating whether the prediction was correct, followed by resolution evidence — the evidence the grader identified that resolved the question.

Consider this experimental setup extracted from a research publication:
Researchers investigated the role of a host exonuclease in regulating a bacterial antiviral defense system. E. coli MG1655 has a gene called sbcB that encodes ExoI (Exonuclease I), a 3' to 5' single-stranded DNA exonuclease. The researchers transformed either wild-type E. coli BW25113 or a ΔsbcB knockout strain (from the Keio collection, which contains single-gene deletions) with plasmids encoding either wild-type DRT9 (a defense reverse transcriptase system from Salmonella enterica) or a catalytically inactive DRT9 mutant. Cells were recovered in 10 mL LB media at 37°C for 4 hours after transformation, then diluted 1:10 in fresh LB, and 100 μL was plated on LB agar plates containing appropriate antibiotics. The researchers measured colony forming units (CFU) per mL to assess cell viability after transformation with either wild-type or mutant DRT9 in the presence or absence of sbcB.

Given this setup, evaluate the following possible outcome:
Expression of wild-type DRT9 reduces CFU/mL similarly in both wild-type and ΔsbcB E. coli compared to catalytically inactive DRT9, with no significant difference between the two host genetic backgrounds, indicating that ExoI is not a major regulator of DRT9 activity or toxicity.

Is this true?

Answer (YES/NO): NO